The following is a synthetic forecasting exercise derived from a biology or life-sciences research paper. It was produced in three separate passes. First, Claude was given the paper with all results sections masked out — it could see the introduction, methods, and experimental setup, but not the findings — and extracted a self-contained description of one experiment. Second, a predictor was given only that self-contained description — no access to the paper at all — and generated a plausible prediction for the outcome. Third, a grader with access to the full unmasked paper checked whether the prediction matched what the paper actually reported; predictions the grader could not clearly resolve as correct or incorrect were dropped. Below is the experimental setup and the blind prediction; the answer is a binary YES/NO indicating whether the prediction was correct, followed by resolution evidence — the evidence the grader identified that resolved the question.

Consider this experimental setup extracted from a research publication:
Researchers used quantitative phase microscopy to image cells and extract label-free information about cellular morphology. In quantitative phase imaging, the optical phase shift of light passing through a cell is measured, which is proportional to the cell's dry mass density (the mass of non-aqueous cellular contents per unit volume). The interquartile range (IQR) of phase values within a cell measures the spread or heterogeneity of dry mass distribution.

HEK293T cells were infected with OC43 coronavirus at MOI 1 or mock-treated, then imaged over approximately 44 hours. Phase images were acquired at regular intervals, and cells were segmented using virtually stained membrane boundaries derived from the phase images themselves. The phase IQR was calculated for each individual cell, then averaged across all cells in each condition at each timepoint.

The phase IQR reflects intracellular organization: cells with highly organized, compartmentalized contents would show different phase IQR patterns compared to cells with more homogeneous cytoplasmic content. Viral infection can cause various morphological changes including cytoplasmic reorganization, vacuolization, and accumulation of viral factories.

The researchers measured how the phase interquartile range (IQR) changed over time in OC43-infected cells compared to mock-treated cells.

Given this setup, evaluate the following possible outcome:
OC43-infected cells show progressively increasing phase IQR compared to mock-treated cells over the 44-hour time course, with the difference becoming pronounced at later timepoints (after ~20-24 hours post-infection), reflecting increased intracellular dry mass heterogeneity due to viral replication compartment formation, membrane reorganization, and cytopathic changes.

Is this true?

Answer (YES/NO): YES